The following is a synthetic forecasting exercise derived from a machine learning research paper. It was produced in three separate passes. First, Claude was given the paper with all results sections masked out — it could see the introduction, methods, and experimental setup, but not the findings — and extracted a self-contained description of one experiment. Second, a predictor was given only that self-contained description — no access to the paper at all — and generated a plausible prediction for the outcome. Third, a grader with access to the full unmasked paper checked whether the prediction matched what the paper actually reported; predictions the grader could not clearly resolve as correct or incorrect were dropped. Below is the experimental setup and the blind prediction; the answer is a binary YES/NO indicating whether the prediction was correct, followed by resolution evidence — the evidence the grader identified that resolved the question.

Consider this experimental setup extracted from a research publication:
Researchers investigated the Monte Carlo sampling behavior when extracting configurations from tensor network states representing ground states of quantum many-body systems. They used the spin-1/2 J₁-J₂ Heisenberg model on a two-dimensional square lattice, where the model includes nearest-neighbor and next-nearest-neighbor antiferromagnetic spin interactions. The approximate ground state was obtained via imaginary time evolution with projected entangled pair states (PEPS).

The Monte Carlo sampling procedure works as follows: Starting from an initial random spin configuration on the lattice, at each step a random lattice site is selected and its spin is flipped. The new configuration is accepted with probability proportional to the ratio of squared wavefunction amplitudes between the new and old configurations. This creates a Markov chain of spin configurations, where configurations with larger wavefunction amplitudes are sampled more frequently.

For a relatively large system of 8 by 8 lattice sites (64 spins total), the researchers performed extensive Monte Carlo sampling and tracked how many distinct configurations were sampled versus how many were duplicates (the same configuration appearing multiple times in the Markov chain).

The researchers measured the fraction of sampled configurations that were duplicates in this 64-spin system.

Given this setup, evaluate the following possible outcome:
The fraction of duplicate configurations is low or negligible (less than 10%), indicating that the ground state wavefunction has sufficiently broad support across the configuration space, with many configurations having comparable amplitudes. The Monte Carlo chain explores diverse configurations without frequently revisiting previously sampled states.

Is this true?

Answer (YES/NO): YES